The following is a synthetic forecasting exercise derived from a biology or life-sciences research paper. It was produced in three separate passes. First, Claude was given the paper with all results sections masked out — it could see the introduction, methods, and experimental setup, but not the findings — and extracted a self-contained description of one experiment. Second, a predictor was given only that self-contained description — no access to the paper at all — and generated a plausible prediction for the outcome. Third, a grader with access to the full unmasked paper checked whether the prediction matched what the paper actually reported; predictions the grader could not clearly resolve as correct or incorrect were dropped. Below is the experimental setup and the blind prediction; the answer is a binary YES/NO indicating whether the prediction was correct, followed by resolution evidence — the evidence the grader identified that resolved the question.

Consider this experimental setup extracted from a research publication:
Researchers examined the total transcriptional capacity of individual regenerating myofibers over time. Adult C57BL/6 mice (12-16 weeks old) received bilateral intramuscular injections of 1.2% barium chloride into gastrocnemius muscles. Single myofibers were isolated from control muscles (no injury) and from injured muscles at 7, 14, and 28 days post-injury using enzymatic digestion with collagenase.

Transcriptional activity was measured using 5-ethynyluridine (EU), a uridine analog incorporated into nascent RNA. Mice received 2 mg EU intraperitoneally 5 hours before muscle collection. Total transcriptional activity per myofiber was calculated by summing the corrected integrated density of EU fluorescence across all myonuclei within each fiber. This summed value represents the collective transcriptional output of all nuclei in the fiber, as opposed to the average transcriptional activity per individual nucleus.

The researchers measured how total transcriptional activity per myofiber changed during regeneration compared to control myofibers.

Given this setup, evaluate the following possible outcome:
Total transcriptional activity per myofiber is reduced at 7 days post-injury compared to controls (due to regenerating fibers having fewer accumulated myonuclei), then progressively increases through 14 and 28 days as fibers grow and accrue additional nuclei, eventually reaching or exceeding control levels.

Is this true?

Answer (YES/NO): NO